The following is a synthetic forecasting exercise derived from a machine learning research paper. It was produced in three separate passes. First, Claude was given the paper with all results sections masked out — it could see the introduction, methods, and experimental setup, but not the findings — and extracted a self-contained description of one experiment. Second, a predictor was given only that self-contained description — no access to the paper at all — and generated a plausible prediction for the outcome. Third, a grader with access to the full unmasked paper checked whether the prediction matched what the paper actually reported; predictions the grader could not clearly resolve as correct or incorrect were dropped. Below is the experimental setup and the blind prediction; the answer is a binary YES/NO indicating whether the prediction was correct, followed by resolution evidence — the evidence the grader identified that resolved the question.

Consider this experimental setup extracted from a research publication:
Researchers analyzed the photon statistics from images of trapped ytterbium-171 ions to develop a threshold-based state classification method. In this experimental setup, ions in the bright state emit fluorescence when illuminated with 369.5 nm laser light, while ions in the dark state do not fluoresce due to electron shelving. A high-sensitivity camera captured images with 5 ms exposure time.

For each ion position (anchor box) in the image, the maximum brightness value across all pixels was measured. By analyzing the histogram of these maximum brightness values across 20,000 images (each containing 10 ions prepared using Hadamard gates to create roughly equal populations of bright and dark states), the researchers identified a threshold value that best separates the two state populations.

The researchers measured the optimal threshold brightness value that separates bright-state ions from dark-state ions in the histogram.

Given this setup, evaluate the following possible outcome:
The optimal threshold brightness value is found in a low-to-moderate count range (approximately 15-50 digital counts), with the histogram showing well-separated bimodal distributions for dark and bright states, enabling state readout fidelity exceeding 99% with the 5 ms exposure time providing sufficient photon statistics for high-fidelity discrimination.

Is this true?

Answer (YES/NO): NO